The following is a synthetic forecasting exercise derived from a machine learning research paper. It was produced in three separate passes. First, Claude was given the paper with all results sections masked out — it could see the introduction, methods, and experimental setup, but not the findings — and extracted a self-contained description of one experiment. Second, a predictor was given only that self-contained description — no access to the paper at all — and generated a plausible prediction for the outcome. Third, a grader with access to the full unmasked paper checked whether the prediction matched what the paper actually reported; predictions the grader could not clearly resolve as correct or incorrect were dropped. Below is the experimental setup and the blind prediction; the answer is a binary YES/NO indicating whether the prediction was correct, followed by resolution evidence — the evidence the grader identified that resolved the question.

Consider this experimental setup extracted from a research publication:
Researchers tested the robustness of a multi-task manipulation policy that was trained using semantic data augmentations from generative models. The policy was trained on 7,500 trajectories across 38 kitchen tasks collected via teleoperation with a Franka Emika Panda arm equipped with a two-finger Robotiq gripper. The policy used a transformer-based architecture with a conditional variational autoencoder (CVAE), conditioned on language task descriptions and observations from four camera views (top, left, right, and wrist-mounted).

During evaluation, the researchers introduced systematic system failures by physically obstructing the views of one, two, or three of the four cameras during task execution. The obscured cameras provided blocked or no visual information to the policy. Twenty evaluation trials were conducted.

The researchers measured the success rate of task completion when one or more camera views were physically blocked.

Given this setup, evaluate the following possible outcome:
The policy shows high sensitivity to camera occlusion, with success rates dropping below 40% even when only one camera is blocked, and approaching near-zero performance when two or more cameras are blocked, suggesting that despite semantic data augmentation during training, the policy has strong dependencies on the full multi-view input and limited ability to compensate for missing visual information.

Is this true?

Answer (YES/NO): NO